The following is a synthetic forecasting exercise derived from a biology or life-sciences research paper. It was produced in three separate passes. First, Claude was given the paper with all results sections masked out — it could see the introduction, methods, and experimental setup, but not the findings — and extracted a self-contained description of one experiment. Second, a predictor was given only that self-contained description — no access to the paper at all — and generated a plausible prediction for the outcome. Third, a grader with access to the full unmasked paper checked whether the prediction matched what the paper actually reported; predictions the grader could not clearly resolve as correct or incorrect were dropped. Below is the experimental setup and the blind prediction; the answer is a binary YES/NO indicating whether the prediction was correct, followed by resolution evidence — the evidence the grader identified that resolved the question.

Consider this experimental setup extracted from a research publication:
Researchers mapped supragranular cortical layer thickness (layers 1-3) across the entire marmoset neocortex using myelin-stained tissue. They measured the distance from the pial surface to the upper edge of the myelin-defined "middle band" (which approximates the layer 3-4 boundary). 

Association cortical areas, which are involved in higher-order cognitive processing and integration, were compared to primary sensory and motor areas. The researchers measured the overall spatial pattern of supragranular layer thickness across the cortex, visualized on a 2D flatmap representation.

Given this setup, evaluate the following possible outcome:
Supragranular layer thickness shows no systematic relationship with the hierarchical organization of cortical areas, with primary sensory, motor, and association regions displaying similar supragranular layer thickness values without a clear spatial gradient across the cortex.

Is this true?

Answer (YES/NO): NO